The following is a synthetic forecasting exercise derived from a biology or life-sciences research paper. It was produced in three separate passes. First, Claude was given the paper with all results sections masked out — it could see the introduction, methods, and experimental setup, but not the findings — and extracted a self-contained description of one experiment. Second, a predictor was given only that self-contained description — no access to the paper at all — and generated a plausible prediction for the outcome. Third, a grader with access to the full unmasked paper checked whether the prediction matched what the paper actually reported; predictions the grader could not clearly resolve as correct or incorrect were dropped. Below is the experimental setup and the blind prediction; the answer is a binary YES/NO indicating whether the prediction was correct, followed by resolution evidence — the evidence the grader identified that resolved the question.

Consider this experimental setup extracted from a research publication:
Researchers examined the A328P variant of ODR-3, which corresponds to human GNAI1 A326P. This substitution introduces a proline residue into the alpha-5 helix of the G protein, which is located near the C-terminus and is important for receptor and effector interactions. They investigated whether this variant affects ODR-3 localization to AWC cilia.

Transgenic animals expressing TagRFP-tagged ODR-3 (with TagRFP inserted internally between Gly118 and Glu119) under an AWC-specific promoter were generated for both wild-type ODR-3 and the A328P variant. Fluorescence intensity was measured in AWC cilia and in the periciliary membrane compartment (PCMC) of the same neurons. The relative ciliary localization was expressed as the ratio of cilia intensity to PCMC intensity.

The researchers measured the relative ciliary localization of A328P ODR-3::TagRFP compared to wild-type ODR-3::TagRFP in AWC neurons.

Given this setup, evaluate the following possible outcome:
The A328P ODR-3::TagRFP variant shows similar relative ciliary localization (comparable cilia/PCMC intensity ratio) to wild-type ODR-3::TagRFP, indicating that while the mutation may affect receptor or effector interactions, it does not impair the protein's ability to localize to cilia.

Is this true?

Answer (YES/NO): NO